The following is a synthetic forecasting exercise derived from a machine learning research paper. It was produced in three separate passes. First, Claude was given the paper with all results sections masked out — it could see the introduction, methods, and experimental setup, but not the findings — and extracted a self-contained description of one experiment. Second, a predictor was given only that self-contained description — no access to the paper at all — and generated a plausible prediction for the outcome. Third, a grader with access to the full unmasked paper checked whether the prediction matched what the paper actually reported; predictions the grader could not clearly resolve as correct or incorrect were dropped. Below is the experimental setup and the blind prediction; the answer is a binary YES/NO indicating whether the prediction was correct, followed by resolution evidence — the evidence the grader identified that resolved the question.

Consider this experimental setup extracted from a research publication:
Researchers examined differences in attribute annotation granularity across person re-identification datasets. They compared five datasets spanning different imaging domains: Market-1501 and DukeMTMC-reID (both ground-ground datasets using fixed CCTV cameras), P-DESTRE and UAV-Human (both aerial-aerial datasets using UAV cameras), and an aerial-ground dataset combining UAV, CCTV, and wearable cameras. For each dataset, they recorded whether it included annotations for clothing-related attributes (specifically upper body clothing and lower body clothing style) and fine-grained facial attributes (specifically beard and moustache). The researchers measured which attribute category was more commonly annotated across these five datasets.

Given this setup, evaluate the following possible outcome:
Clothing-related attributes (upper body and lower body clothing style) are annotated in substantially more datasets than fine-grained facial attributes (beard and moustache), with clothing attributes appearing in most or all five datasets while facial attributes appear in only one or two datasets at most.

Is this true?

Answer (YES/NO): YES